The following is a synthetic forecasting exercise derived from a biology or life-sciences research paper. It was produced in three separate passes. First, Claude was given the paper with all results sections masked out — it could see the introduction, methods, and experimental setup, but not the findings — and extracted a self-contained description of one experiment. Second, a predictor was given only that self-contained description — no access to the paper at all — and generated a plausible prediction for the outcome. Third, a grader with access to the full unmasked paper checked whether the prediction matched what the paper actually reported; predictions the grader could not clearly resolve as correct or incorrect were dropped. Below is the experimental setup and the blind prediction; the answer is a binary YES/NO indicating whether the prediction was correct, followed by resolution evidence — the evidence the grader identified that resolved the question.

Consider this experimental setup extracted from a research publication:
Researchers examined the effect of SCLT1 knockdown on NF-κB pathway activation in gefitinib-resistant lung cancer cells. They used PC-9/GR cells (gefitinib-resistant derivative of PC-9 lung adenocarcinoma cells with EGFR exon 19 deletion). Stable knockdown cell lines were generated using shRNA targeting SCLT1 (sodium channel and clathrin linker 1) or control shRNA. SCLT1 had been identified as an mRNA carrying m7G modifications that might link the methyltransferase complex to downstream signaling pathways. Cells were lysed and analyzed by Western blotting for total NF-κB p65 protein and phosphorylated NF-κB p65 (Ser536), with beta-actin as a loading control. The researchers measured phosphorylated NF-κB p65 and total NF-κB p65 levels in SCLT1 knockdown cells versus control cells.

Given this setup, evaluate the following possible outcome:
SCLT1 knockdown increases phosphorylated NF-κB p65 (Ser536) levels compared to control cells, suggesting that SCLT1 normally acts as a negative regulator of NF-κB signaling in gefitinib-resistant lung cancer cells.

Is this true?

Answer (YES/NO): NO